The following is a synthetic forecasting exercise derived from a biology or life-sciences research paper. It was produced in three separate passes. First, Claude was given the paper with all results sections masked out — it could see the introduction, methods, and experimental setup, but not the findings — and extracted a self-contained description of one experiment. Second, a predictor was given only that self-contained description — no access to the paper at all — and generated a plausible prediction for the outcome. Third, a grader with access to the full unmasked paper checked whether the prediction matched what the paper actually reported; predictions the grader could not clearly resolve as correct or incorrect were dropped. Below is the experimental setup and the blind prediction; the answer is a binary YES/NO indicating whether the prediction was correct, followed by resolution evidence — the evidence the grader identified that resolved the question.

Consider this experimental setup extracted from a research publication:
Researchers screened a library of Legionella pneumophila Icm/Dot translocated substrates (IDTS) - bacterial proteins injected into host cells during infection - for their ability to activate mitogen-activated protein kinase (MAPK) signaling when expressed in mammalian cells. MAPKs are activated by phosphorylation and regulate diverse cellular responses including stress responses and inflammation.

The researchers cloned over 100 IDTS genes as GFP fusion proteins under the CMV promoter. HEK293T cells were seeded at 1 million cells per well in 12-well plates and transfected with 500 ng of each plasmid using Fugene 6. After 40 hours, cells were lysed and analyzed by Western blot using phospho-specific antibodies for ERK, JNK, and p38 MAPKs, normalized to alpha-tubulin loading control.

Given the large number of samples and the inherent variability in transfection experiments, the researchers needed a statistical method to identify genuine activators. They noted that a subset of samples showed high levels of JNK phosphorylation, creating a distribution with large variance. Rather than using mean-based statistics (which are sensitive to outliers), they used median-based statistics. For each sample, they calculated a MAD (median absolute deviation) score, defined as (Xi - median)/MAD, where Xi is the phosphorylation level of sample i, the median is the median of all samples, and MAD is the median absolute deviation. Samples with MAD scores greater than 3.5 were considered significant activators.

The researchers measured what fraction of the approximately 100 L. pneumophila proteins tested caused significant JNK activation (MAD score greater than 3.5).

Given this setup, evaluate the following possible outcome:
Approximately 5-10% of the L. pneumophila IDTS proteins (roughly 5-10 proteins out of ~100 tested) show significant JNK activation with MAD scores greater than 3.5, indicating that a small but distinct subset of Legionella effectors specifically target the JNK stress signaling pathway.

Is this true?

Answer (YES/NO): NO